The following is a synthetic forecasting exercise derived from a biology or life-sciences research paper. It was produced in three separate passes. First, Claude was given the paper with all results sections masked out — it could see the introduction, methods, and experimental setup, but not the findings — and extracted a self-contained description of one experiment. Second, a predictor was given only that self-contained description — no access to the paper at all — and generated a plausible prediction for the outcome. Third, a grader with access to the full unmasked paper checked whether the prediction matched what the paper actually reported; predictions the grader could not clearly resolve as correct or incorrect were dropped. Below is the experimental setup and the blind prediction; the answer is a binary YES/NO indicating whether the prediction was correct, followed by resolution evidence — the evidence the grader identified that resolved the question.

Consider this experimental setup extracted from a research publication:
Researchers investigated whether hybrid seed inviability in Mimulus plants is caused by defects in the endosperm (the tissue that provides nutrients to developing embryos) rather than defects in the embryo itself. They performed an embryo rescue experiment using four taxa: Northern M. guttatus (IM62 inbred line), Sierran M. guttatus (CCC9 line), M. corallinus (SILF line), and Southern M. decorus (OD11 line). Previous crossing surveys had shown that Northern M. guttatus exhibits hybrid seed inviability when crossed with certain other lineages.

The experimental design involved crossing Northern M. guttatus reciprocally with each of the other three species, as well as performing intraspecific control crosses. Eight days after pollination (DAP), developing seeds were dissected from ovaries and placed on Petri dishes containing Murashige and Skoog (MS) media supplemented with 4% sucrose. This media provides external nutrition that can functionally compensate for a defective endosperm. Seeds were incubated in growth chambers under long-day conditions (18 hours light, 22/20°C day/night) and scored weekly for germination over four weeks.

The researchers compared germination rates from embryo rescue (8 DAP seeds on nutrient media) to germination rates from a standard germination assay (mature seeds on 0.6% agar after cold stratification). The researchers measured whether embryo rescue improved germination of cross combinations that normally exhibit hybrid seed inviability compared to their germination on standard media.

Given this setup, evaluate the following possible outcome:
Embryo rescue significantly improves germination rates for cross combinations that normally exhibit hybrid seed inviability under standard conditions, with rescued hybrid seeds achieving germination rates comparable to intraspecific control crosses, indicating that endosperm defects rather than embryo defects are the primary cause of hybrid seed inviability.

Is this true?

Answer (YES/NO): NO